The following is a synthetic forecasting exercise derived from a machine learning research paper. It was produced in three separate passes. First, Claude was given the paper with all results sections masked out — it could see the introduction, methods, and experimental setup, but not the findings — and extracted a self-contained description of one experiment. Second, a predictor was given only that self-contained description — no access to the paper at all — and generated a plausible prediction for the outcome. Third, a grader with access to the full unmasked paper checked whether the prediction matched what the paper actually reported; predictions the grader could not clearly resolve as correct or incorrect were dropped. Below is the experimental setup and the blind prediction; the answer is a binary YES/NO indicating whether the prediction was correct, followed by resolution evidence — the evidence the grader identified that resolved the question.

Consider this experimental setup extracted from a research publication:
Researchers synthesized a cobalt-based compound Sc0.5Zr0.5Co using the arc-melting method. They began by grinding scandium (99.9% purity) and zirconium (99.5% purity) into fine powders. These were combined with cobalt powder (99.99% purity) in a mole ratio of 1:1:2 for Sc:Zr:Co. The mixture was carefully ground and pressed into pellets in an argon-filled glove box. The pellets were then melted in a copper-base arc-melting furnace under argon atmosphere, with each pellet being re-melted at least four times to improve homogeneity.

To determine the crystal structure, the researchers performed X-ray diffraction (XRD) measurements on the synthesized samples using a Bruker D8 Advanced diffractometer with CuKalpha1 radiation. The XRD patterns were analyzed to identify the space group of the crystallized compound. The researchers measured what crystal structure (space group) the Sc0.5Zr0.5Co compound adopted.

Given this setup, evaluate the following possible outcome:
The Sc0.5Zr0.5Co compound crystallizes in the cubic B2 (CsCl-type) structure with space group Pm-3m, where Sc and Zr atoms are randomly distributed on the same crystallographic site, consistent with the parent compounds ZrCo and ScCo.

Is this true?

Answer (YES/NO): YES